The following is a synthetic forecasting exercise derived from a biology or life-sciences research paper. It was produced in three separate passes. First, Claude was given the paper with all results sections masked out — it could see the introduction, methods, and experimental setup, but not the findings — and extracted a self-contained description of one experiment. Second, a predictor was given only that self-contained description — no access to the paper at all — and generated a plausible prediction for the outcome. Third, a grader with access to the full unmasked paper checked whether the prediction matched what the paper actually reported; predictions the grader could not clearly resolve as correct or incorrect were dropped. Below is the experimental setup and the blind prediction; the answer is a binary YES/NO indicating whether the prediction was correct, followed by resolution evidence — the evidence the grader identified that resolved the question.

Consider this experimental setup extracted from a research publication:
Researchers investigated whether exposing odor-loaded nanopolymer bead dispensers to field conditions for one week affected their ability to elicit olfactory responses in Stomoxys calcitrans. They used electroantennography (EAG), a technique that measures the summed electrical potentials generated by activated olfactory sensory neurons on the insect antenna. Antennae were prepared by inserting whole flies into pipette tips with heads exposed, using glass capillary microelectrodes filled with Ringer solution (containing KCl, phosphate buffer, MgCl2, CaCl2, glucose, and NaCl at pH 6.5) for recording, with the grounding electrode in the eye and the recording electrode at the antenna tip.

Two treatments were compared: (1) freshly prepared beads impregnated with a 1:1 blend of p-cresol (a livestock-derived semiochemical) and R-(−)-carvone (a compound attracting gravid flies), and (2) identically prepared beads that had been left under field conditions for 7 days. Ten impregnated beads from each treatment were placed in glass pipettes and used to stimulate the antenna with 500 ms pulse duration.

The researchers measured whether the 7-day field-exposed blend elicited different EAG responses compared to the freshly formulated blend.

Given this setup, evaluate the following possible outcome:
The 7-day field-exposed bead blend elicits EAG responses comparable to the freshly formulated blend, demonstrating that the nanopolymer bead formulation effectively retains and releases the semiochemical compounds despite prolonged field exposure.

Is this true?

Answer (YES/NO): YES